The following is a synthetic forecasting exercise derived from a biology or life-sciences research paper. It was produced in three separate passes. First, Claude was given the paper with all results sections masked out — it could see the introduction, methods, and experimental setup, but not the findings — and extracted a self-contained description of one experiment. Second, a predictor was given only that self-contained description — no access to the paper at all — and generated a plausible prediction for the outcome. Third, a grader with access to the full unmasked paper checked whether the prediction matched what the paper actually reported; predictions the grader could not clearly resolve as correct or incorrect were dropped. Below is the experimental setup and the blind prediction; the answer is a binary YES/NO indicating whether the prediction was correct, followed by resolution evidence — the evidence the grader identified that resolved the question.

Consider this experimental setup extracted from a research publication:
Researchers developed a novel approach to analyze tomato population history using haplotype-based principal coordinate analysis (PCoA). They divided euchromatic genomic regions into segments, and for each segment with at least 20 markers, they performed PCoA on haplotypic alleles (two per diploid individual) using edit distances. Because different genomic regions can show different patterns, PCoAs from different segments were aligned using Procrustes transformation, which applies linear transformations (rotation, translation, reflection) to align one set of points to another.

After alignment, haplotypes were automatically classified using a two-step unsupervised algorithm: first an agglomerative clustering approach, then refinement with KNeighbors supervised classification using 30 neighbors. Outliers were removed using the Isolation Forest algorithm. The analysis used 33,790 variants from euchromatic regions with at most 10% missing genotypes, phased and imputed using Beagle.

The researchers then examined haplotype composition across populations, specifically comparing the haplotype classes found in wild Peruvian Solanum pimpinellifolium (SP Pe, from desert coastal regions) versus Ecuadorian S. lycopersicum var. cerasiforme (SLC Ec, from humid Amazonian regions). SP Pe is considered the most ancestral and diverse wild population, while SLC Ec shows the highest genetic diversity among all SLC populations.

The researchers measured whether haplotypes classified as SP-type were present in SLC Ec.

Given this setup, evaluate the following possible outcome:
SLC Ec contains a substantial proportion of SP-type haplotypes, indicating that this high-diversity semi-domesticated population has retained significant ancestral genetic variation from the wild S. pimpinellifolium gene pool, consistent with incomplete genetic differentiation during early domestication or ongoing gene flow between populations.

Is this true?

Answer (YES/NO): NO